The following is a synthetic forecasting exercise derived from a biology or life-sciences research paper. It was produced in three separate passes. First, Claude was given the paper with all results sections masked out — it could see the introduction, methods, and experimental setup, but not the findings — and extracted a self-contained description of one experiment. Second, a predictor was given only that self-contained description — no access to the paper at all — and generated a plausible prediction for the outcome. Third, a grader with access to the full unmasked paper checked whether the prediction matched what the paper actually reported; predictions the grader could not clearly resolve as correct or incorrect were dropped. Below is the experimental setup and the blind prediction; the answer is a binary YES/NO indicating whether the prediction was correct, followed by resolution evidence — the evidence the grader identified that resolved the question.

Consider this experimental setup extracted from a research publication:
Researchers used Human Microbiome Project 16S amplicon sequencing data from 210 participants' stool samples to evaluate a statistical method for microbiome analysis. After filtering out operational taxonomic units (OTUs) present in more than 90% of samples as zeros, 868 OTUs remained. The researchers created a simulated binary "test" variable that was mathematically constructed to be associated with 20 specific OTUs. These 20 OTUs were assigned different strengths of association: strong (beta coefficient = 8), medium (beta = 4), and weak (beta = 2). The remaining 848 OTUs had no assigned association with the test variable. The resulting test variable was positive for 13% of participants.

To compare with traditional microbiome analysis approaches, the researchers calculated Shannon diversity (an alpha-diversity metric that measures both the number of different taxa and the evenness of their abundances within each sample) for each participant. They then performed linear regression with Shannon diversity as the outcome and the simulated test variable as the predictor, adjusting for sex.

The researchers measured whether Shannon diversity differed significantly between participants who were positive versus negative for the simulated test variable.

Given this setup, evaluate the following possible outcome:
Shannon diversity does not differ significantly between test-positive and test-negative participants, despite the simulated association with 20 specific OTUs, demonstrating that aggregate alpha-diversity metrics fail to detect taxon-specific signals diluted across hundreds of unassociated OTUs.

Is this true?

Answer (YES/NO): YES